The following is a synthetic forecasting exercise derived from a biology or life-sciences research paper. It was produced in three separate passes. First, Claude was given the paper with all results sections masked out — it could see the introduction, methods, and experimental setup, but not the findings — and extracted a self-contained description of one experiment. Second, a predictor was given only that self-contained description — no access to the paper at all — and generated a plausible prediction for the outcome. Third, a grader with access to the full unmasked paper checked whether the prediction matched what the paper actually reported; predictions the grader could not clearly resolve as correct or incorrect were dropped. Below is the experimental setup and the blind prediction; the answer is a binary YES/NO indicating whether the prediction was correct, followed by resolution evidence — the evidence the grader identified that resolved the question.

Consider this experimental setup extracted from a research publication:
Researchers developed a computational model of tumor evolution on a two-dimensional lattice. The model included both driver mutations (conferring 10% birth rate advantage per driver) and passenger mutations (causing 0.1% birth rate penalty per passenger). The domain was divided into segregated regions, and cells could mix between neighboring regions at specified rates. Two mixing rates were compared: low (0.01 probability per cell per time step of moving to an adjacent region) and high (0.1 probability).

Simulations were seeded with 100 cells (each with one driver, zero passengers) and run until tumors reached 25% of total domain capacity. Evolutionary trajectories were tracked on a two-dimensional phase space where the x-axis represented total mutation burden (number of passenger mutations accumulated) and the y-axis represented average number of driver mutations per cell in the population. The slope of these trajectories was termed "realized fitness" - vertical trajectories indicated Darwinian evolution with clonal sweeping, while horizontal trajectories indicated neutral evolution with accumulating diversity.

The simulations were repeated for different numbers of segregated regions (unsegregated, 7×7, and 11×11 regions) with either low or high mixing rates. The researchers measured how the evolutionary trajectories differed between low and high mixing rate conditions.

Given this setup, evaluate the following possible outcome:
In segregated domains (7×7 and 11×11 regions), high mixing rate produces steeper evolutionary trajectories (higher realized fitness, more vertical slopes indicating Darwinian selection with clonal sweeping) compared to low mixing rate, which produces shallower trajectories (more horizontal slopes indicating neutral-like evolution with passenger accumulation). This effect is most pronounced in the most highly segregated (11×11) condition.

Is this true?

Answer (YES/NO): NO